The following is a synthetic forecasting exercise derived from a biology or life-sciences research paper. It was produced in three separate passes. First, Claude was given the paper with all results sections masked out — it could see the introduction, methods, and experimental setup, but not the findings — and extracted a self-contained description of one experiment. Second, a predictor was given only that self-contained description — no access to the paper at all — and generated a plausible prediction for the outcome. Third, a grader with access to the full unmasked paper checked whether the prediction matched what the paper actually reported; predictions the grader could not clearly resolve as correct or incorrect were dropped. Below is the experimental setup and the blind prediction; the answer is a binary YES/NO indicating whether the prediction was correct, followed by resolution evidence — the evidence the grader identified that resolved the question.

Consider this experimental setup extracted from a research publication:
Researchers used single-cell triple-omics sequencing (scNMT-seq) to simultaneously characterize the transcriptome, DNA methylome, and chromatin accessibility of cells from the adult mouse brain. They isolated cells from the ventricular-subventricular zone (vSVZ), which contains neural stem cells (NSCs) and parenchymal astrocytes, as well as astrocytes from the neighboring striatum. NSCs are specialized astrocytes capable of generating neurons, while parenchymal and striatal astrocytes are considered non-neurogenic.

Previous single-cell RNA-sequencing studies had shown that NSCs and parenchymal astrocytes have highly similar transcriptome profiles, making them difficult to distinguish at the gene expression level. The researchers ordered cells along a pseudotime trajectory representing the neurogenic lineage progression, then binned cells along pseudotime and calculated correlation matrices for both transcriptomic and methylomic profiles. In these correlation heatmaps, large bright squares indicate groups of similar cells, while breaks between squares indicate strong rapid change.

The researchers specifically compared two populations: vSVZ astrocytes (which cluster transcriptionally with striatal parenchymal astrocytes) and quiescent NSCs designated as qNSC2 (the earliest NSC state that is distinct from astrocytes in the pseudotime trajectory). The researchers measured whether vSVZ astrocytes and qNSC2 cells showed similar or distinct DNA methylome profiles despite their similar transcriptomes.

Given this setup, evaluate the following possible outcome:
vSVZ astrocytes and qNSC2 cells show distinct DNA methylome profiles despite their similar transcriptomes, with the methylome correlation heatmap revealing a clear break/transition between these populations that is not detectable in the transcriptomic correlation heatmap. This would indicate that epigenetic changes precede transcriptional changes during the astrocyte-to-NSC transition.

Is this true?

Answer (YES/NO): YES